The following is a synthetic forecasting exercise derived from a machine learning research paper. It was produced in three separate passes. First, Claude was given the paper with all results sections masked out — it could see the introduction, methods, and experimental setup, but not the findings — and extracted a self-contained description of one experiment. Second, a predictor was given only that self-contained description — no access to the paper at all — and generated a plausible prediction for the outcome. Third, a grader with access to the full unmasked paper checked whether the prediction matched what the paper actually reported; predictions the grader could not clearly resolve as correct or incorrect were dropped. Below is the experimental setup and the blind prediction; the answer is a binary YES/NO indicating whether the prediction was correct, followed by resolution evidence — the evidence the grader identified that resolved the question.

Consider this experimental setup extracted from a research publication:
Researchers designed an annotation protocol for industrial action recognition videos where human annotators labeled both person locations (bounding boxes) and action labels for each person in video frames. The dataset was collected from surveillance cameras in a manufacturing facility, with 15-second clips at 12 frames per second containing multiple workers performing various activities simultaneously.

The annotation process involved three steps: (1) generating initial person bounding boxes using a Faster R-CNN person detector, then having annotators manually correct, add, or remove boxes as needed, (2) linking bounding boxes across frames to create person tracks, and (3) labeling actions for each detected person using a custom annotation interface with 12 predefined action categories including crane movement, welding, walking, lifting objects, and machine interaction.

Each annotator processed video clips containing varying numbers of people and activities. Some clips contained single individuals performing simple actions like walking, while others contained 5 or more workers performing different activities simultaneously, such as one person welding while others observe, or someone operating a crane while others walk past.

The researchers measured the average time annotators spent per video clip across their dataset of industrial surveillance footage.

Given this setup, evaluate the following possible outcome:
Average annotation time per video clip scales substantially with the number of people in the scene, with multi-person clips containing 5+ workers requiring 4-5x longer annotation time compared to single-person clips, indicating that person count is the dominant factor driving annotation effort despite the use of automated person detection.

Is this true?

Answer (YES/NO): NO